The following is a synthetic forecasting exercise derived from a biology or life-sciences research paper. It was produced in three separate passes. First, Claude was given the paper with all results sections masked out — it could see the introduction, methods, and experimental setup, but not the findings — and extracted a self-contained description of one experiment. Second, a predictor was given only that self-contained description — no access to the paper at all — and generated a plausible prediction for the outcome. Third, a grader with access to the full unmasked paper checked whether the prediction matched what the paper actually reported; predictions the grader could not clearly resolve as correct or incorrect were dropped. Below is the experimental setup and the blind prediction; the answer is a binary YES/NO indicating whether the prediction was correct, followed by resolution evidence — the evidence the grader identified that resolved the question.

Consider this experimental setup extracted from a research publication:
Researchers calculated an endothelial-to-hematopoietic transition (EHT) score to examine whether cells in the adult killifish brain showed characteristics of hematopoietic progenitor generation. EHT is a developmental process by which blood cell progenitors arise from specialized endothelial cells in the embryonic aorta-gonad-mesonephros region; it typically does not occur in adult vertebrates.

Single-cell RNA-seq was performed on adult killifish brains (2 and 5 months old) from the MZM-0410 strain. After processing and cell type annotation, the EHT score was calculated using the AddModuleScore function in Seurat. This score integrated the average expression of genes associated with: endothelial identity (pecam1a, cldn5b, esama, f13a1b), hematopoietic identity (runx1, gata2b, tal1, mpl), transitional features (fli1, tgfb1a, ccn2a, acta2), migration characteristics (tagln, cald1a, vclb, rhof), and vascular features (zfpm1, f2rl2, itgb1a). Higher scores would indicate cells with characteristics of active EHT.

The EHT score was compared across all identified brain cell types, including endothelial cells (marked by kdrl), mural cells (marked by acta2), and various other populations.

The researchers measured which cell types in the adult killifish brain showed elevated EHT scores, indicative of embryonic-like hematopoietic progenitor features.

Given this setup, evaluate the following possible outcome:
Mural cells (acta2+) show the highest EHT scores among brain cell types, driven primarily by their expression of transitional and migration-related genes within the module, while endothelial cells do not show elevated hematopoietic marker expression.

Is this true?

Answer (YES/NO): NO